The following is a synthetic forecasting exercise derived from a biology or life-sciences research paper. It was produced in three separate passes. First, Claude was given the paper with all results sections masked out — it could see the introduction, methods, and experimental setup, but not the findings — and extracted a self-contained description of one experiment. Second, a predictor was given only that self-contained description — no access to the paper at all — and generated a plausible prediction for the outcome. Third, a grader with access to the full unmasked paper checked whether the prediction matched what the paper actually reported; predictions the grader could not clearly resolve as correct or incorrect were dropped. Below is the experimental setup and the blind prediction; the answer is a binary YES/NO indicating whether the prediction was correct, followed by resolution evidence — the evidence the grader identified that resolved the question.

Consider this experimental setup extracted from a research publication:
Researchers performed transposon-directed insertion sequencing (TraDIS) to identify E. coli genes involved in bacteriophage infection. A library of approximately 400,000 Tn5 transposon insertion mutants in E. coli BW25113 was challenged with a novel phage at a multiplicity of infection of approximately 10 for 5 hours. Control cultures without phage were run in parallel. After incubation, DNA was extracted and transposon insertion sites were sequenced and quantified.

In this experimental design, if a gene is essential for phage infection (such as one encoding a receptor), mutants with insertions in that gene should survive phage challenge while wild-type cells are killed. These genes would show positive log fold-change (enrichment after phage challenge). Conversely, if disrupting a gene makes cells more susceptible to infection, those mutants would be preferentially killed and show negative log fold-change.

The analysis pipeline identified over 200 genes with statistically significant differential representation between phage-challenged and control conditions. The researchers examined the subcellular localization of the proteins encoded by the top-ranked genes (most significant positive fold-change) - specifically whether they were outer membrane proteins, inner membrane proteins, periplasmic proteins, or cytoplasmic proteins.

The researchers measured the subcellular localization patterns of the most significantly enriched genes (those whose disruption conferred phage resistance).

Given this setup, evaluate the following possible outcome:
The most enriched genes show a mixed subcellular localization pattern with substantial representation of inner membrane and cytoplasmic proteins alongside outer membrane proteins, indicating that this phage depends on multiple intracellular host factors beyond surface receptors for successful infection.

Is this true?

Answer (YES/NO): YES